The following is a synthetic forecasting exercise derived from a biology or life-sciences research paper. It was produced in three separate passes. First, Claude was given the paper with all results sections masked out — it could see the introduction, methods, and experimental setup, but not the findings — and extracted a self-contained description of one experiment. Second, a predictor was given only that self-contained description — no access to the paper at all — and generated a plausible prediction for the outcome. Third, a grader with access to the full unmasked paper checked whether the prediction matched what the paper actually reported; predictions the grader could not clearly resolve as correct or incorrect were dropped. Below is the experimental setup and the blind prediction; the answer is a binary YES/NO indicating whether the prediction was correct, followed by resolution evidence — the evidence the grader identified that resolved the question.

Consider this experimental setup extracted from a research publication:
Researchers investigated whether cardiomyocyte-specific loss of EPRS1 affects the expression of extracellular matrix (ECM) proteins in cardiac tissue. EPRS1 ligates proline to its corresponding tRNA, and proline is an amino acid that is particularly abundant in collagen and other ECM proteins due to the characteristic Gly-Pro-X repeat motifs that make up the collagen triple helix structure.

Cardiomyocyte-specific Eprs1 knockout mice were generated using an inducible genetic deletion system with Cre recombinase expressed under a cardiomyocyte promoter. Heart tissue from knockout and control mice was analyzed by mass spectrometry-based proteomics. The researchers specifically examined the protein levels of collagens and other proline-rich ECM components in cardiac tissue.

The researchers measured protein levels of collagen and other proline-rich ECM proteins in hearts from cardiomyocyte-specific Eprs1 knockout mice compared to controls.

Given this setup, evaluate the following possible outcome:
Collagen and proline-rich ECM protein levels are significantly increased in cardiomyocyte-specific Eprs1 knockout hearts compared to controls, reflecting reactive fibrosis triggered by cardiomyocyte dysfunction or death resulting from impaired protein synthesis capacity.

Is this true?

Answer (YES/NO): NO